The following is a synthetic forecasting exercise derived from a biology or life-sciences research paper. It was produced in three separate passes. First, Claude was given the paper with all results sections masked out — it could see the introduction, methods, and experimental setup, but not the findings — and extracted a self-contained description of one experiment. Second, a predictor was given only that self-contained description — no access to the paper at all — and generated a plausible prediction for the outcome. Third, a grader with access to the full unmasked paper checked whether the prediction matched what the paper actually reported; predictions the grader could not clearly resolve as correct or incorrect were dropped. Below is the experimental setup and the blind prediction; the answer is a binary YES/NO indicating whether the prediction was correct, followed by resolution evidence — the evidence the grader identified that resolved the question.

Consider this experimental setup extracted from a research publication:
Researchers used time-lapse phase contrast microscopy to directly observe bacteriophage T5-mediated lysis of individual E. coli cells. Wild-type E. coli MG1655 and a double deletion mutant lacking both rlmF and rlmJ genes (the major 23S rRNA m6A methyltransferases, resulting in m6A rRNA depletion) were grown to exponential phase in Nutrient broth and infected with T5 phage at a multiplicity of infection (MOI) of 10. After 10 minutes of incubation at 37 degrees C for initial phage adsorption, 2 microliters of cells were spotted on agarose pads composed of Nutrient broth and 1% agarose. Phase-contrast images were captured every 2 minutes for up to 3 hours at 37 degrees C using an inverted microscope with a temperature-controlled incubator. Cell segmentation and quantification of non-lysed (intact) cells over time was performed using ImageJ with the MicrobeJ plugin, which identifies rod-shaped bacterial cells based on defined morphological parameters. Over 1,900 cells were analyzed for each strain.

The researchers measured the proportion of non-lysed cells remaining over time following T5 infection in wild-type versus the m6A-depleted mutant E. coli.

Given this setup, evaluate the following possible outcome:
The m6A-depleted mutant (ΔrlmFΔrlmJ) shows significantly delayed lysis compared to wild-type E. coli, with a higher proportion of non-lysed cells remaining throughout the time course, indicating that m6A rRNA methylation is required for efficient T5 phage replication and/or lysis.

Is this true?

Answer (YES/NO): YES